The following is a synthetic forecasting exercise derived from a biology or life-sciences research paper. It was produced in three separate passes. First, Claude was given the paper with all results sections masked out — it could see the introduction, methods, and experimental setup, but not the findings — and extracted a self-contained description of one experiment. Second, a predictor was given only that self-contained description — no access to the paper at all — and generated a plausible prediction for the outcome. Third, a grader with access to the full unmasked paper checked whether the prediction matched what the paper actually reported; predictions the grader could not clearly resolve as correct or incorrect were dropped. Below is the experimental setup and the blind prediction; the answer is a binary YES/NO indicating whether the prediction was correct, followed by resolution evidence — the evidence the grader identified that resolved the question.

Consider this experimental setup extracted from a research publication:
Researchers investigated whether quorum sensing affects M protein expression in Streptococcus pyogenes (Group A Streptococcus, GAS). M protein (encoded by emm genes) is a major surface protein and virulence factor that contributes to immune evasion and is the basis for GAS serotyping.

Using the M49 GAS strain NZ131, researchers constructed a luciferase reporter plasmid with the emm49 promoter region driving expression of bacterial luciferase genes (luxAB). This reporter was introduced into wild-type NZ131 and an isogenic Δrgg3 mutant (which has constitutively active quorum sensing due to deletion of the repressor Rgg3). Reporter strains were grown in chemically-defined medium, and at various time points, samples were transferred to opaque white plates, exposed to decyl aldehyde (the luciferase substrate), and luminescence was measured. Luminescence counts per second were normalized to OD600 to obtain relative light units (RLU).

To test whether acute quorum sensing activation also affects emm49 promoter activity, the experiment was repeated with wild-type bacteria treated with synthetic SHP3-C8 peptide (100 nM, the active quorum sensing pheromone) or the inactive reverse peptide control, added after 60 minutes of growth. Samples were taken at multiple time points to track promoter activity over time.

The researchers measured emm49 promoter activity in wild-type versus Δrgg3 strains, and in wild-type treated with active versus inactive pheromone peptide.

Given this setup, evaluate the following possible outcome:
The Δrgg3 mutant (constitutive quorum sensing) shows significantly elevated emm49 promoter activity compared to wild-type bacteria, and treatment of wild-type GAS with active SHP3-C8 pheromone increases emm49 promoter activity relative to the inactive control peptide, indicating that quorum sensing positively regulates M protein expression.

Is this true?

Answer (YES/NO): NO